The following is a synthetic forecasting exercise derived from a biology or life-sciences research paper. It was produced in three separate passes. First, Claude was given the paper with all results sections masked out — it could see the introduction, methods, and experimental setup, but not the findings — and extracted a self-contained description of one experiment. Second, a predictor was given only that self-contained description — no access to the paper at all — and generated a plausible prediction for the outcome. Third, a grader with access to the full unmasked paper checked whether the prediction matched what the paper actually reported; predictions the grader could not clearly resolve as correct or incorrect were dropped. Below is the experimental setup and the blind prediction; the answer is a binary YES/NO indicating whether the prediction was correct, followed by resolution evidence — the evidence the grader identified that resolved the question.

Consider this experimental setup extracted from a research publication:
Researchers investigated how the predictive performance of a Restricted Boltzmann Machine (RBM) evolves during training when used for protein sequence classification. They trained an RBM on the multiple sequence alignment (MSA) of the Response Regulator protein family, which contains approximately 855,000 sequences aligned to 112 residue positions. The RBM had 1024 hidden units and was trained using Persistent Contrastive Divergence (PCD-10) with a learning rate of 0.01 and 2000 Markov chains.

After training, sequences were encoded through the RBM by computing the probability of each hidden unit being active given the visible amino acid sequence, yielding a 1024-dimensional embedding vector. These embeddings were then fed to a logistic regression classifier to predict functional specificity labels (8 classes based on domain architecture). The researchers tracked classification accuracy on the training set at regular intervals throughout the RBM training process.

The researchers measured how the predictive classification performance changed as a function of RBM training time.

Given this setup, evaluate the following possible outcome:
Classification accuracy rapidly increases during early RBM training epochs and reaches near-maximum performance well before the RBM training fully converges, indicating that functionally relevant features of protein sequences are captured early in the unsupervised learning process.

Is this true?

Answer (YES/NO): NO